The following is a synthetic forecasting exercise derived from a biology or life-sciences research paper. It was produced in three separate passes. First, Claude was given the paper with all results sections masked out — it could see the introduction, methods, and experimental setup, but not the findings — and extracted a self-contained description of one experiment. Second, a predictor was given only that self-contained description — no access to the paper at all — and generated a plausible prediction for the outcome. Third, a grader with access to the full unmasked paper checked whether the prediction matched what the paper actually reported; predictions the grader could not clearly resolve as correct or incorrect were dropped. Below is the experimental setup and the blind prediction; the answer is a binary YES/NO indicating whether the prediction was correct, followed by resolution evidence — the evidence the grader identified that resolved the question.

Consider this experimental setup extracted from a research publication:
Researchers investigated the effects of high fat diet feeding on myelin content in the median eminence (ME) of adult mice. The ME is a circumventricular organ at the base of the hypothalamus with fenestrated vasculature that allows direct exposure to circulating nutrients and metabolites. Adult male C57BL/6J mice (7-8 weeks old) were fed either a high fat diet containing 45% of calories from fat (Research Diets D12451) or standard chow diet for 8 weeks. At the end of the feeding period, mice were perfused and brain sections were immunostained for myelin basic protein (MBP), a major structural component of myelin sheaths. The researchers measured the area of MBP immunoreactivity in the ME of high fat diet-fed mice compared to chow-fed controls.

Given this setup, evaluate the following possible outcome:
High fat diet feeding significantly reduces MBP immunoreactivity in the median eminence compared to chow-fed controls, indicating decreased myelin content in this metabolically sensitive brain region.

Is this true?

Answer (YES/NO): NO